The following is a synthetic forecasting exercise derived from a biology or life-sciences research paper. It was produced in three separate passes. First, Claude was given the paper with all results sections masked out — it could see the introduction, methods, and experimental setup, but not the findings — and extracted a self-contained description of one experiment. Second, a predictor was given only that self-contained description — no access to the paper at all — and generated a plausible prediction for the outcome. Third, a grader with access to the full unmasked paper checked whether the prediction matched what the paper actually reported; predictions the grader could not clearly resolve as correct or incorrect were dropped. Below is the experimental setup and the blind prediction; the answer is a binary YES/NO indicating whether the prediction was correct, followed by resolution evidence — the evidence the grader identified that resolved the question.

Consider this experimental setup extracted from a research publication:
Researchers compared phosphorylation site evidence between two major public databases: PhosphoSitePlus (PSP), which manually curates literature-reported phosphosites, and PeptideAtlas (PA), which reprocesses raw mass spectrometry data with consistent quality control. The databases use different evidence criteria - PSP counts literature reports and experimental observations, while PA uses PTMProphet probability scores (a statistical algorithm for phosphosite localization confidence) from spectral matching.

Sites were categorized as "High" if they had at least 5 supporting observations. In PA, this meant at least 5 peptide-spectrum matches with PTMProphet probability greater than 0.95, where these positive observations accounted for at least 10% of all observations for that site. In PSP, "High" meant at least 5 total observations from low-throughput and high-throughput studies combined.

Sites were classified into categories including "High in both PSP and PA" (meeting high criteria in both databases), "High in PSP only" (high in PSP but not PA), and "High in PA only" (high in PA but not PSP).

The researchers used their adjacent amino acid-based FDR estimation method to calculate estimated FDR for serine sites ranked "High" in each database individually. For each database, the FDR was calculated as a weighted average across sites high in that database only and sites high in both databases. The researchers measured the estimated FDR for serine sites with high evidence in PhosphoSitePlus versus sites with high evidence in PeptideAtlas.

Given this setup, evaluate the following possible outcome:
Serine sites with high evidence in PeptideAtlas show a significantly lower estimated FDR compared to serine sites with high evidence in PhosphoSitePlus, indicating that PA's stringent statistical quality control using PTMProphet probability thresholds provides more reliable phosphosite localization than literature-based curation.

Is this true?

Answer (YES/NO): YES